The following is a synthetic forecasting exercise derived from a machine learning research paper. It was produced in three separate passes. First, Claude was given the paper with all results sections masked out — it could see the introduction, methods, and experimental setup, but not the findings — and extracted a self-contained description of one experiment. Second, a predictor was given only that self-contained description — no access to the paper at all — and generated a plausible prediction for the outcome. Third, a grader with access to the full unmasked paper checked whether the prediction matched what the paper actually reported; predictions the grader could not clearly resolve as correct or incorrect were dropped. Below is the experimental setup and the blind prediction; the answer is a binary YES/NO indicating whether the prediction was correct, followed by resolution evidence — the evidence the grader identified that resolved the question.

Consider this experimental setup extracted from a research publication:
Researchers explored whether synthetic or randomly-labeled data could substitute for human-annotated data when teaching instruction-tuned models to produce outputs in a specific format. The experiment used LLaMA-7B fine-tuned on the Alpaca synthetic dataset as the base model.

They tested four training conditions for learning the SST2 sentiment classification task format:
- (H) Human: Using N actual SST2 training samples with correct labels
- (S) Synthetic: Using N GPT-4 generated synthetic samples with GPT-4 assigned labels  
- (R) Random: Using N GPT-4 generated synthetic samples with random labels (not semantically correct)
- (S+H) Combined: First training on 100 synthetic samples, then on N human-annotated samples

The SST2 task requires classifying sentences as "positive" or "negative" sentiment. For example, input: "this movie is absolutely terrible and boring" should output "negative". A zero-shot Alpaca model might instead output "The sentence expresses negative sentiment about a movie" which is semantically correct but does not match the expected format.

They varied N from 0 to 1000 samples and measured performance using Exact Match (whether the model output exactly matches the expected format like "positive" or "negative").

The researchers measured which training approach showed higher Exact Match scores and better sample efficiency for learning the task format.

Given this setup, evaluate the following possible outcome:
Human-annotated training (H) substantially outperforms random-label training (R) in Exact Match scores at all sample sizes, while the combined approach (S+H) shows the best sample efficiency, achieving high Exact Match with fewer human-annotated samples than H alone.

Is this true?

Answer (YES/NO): NO